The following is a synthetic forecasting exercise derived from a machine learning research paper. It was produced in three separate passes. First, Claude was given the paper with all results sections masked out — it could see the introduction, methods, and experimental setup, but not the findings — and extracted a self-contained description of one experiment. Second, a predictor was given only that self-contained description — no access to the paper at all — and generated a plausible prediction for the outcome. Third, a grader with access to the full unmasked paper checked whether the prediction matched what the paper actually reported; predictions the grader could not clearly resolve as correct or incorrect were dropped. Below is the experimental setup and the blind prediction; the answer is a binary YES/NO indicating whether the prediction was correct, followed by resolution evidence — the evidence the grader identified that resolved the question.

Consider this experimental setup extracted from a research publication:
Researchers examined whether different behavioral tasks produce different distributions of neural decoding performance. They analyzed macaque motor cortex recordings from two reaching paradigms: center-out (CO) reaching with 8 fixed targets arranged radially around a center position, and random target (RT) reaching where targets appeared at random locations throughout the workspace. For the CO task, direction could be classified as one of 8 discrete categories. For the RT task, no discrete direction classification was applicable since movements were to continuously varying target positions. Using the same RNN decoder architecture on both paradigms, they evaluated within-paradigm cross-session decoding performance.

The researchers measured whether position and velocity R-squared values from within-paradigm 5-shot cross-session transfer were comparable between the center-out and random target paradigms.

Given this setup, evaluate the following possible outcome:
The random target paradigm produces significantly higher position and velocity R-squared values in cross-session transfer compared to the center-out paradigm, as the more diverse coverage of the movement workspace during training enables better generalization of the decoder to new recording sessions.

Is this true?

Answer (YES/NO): NO